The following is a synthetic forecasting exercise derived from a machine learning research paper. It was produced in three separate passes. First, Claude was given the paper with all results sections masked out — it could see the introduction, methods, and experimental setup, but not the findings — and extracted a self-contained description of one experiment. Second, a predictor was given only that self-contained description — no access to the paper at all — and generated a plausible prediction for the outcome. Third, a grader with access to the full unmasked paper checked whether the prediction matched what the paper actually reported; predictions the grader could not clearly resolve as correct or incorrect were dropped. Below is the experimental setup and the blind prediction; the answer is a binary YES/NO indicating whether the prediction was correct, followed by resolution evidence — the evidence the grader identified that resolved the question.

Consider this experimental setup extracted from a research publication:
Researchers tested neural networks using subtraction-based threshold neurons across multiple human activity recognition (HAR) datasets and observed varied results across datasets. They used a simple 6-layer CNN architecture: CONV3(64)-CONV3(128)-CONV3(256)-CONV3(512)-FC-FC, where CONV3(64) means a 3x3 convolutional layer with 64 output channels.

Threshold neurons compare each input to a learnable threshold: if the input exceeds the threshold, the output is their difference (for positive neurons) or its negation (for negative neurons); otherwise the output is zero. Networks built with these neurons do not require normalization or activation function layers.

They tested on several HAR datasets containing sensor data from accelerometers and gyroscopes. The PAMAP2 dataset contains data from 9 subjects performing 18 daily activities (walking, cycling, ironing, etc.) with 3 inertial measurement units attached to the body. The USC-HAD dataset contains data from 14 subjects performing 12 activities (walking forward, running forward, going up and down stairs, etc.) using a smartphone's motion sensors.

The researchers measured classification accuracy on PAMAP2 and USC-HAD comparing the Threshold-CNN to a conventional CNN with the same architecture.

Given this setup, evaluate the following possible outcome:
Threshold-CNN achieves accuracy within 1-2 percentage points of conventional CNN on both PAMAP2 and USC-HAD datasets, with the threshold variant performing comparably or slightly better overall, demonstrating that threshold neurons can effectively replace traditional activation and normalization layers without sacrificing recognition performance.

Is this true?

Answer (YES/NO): YES